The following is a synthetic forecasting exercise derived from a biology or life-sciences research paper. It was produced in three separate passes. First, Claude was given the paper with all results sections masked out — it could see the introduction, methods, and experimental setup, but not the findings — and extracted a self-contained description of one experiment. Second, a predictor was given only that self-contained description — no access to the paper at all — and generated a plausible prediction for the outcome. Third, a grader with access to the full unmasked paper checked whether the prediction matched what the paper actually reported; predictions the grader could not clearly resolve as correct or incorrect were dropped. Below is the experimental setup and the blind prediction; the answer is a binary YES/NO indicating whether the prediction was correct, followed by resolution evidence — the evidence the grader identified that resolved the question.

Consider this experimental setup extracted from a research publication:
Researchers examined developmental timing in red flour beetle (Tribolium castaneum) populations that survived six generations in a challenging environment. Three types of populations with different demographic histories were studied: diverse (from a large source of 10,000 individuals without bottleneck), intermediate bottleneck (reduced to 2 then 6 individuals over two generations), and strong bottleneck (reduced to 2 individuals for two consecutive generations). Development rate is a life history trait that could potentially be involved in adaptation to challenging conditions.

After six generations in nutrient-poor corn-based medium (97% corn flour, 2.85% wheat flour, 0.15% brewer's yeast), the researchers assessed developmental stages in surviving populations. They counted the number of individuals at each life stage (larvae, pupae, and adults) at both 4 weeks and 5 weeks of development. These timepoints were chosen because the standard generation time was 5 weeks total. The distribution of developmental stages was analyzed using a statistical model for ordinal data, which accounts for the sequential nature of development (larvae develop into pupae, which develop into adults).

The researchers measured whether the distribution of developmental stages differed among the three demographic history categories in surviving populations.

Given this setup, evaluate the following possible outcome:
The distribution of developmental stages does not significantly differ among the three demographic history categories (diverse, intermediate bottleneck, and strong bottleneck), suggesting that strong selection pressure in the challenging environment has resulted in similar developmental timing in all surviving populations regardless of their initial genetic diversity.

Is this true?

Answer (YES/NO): YES